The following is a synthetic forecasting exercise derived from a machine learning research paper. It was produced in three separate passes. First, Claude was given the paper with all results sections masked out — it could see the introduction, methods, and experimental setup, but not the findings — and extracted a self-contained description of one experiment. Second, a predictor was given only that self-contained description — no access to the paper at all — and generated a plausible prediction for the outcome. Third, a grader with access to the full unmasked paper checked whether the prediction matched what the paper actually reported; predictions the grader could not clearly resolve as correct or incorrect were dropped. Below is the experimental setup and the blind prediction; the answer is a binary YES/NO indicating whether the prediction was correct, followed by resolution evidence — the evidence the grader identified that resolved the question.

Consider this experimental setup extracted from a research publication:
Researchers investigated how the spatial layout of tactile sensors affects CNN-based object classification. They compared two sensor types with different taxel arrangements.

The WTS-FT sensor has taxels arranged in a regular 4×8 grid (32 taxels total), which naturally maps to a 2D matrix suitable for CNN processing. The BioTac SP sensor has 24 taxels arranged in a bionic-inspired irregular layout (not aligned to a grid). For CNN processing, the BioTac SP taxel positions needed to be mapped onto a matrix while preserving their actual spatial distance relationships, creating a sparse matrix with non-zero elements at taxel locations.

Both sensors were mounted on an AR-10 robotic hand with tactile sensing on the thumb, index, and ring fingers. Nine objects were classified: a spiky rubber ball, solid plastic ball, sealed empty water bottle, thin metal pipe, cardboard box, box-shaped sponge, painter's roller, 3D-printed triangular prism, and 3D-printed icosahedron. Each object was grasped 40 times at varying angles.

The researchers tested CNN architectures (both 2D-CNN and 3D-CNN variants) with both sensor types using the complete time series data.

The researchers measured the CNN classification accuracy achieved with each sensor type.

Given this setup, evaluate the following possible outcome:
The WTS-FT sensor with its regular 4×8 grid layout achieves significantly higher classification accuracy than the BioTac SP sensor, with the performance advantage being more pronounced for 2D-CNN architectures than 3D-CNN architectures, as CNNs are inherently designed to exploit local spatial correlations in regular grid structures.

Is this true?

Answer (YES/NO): YES